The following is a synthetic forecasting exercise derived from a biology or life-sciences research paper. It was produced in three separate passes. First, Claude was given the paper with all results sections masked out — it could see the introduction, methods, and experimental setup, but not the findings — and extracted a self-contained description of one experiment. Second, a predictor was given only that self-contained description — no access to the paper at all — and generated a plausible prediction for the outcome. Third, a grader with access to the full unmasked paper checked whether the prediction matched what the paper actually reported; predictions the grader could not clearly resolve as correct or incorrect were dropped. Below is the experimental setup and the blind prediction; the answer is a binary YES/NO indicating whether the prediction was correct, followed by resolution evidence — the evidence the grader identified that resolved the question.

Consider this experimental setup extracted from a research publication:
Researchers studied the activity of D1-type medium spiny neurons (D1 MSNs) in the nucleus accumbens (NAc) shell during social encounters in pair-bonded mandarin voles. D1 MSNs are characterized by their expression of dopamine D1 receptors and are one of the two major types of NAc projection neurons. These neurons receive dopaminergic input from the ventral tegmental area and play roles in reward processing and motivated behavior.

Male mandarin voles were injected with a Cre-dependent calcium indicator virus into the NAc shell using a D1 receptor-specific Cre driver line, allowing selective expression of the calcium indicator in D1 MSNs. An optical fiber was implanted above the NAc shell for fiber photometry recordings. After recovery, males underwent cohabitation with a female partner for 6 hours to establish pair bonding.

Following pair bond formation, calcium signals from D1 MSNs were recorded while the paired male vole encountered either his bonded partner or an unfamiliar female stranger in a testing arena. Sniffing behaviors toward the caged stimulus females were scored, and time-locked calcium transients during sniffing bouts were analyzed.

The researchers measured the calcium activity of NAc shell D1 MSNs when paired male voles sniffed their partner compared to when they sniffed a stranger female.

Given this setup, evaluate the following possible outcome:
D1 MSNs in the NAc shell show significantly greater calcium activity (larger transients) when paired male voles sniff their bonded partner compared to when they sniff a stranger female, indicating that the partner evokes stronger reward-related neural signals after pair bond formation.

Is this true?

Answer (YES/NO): YES